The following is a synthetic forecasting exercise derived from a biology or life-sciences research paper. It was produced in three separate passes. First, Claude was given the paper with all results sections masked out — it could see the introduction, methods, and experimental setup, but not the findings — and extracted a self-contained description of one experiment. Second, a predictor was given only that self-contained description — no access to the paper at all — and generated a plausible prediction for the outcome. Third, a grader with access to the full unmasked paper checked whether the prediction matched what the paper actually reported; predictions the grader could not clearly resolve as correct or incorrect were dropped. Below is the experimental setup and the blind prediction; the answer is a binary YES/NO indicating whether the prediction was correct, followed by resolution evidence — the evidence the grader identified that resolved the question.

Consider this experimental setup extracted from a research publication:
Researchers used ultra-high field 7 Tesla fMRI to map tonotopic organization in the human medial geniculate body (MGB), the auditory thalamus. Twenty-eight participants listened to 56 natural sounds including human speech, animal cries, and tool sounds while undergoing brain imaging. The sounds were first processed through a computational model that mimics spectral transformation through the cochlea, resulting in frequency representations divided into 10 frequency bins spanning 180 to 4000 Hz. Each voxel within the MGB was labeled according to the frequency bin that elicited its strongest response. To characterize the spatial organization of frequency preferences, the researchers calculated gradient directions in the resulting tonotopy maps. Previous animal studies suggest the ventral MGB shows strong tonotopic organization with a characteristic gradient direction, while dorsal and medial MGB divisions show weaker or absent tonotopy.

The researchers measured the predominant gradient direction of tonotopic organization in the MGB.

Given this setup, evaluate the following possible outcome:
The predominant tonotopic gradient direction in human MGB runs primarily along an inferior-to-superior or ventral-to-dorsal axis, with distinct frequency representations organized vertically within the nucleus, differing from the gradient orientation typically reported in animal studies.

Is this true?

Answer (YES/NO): NO